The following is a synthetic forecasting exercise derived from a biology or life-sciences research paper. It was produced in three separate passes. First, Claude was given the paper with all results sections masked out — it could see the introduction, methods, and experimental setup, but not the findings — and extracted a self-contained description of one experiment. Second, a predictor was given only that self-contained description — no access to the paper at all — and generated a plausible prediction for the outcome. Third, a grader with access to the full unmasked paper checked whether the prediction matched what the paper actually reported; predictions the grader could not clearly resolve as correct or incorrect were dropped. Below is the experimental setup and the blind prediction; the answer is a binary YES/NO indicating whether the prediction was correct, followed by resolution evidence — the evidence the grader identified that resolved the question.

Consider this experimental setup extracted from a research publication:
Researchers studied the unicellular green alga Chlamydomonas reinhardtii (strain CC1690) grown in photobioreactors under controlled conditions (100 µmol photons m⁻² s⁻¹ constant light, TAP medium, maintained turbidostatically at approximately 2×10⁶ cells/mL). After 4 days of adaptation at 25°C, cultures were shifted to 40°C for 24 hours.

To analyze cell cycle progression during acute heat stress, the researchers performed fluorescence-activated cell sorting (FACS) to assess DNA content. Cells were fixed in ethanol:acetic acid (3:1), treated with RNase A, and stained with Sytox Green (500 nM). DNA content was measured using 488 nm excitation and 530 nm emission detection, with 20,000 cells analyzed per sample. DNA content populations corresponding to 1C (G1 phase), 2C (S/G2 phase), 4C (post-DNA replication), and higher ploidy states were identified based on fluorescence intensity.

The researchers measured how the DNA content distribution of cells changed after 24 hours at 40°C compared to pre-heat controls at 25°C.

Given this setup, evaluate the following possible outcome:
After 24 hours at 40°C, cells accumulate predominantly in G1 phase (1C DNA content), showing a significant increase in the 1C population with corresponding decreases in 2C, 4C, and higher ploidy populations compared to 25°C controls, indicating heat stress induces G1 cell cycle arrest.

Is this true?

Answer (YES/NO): NO